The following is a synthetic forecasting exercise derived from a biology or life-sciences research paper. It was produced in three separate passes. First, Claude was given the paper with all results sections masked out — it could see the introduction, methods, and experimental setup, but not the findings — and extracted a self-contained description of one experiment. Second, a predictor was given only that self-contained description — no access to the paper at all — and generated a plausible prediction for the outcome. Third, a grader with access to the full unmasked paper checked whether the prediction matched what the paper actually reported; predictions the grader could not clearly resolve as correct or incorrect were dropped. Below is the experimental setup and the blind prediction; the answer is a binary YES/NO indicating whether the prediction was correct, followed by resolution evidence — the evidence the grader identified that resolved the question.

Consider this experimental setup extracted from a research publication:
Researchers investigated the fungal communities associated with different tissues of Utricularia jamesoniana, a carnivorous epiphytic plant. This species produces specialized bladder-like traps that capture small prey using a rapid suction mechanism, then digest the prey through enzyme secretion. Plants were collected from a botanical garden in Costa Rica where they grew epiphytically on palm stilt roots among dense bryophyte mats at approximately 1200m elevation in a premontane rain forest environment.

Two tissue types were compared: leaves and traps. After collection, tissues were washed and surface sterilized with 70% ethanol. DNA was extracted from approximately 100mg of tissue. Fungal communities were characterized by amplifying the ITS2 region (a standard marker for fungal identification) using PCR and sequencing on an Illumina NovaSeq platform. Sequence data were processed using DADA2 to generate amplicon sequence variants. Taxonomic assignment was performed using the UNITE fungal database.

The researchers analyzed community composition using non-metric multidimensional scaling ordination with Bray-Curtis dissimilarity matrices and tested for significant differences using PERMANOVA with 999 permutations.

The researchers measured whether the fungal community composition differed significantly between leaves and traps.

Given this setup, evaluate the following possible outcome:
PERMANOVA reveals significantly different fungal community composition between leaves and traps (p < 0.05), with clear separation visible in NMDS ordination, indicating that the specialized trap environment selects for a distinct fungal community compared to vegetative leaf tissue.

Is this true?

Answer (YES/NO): NO